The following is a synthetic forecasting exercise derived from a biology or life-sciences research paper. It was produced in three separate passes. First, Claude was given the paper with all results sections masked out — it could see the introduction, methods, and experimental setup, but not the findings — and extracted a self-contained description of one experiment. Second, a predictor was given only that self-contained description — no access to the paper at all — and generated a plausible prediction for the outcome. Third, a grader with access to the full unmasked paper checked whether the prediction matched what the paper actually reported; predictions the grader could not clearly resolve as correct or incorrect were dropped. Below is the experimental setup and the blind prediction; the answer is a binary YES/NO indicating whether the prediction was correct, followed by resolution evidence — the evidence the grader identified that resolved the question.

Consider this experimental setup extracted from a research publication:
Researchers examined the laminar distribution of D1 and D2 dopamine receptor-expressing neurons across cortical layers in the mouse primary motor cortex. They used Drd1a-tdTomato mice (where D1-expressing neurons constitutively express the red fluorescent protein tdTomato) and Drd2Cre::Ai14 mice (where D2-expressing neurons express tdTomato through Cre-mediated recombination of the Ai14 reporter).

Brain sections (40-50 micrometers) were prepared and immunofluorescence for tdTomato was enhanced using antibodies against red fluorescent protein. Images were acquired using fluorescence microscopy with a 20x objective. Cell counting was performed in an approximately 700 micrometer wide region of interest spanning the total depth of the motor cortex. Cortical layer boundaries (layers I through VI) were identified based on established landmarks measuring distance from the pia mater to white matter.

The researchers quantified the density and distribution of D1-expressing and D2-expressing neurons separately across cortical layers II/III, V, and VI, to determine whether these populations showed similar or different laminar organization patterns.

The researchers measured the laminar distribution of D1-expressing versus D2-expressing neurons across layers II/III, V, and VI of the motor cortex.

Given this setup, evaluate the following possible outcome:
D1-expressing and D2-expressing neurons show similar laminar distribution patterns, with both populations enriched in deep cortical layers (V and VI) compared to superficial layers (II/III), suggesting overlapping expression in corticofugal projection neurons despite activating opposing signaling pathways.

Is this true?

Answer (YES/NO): NO